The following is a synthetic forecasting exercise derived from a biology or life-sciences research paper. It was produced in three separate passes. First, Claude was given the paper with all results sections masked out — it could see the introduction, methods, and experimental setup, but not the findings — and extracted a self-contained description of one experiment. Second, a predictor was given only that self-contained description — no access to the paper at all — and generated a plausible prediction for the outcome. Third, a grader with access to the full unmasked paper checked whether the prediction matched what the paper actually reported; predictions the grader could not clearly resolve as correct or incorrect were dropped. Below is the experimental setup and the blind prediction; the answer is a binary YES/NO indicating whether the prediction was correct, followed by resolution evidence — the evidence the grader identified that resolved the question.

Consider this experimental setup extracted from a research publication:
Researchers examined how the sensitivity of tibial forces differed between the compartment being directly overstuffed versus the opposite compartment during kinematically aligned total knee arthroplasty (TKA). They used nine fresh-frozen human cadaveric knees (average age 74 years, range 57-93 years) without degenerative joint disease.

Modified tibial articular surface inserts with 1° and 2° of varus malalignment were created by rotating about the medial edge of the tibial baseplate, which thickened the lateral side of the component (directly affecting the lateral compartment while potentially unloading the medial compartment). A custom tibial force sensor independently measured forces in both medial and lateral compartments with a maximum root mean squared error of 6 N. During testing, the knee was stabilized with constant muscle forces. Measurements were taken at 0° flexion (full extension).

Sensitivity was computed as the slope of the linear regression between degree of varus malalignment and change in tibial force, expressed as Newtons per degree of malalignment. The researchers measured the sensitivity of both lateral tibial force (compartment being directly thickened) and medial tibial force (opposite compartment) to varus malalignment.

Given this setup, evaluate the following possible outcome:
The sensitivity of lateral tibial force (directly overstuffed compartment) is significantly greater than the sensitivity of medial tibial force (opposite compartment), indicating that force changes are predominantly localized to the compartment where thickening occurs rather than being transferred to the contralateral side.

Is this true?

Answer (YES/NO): YES